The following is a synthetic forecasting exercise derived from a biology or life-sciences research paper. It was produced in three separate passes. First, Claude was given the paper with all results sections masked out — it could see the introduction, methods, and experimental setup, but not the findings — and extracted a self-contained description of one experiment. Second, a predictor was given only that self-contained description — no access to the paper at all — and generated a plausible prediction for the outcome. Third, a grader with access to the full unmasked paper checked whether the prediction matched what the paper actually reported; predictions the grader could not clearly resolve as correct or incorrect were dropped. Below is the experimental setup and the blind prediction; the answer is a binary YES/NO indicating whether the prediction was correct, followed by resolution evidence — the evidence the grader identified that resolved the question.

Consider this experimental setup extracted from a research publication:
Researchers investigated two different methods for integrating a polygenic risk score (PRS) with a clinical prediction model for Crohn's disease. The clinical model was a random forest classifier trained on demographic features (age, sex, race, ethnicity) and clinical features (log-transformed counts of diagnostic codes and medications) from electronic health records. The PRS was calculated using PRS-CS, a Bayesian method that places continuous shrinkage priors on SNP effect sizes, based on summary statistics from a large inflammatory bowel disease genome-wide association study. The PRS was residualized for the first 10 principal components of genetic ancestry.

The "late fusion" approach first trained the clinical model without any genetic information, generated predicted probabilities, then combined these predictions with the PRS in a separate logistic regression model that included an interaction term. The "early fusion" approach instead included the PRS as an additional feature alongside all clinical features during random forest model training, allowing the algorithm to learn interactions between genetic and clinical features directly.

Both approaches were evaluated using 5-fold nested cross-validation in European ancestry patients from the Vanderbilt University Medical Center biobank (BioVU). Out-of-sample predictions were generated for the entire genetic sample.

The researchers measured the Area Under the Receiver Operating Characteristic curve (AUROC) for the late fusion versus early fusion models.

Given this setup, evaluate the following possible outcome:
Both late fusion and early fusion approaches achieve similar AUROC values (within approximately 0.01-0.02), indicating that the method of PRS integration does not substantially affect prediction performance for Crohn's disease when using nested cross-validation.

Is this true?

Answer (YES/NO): YES